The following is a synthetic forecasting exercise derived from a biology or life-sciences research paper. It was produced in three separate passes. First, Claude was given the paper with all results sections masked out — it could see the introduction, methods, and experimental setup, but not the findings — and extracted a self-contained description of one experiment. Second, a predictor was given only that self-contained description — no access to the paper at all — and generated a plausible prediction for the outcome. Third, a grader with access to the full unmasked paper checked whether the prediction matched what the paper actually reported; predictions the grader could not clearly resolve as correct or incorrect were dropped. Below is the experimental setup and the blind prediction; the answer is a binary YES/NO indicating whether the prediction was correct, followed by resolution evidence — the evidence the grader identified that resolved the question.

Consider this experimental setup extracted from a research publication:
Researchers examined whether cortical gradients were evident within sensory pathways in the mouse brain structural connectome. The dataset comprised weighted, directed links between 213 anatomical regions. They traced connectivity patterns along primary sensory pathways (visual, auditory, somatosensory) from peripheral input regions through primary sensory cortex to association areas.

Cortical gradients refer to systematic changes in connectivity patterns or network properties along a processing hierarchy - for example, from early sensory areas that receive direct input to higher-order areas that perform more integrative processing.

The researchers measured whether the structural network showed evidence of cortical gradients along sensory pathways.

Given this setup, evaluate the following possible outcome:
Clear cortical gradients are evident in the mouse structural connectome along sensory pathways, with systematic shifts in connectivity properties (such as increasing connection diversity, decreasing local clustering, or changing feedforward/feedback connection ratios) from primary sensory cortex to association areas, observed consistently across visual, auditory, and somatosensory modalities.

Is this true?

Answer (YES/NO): NO